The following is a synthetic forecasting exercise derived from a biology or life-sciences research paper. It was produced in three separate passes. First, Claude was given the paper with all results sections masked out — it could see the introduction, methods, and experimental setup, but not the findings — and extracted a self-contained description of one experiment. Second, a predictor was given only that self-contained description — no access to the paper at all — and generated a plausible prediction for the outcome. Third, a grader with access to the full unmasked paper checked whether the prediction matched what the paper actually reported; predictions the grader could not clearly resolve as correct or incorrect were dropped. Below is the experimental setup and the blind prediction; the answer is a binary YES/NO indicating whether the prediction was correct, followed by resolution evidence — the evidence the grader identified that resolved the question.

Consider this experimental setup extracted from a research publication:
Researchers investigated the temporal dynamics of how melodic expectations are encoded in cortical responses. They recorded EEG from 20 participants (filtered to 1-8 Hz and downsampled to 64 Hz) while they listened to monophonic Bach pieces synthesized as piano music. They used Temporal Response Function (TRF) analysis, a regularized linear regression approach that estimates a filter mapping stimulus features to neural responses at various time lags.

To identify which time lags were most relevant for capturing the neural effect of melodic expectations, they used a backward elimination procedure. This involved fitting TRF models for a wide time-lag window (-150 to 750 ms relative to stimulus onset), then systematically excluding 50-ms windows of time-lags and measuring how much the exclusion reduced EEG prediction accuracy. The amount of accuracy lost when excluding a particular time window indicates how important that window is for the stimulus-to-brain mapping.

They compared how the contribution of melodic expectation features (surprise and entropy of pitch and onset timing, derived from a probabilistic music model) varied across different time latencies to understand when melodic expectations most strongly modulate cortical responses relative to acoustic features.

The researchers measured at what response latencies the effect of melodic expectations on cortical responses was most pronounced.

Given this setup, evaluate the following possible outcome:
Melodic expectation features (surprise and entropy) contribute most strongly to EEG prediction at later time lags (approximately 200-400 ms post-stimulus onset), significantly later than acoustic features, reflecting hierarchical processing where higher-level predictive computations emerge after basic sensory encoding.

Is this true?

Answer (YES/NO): YES